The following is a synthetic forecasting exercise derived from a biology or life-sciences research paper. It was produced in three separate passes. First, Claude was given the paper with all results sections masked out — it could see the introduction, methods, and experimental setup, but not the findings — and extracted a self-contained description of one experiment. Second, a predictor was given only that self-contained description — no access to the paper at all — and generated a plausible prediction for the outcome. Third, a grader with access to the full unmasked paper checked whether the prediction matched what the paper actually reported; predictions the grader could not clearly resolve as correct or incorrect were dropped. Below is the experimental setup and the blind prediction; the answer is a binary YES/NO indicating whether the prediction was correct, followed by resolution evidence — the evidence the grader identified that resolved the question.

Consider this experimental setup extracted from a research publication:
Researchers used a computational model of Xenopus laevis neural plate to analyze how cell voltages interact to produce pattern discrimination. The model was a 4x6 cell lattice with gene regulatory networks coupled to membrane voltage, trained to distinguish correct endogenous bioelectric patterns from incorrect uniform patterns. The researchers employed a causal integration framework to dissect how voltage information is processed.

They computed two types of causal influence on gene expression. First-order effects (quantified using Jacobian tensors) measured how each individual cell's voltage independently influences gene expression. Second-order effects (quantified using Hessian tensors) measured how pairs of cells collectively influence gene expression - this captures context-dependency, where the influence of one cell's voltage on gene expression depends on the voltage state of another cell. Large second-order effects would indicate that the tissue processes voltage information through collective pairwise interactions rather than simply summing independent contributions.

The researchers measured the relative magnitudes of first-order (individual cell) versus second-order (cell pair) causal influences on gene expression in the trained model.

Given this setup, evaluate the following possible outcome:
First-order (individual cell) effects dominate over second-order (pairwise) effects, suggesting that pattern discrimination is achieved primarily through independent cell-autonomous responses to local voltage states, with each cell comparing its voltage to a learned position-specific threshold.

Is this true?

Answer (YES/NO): NO